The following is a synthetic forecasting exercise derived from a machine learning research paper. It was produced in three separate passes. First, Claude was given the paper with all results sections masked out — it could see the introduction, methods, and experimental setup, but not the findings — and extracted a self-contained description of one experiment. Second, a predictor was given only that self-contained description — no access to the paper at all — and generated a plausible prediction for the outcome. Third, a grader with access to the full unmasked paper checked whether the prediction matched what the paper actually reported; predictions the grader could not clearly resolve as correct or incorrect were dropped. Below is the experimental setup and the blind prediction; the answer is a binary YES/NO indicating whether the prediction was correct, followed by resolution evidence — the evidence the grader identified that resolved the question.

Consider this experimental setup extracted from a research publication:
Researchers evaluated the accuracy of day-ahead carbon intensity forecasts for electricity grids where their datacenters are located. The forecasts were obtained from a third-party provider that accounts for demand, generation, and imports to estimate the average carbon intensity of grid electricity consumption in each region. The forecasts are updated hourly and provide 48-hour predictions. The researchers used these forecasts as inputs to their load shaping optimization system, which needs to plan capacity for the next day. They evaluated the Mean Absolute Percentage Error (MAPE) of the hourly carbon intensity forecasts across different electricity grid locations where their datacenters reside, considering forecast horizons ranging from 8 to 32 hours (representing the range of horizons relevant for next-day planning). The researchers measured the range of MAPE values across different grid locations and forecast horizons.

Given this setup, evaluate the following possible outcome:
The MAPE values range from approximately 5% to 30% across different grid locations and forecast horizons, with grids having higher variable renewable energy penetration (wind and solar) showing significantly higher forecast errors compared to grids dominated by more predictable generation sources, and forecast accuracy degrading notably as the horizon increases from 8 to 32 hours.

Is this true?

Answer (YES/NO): NO